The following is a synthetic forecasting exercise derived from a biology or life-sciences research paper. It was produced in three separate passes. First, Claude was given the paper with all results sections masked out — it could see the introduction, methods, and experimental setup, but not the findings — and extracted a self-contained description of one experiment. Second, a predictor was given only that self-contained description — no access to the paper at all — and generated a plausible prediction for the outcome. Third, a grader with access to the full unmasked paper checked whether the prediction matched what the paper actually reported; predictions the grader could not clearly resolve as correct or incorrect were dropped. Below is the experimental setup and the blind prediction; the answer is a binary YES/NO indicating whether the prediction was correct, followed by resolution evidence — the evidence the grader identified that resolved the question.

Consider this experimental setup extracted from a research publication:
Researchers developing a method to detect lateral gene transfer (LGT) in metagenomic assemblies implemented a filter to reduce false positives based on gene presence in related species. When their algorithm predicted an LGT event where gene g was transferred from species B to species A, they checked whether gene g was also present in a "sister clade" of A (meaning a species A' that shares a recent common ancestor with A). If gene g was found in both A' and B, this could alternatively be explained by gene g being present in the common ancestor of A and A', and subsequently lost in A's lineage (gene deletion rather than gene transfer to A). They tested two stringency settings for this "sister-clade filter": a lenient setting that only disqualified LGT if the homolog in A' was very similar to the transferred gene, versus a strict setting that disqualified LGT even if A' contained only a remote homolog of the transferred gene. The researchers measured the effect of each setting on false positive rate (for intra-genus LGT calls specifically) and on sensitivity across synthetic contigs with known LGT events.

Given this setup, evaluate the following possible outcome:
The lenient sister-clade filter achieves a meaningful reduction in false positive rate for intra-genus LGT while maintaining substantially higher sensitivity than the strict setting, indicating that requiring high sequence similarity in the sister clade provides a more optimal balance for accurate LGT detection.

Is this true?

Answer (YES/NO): NO